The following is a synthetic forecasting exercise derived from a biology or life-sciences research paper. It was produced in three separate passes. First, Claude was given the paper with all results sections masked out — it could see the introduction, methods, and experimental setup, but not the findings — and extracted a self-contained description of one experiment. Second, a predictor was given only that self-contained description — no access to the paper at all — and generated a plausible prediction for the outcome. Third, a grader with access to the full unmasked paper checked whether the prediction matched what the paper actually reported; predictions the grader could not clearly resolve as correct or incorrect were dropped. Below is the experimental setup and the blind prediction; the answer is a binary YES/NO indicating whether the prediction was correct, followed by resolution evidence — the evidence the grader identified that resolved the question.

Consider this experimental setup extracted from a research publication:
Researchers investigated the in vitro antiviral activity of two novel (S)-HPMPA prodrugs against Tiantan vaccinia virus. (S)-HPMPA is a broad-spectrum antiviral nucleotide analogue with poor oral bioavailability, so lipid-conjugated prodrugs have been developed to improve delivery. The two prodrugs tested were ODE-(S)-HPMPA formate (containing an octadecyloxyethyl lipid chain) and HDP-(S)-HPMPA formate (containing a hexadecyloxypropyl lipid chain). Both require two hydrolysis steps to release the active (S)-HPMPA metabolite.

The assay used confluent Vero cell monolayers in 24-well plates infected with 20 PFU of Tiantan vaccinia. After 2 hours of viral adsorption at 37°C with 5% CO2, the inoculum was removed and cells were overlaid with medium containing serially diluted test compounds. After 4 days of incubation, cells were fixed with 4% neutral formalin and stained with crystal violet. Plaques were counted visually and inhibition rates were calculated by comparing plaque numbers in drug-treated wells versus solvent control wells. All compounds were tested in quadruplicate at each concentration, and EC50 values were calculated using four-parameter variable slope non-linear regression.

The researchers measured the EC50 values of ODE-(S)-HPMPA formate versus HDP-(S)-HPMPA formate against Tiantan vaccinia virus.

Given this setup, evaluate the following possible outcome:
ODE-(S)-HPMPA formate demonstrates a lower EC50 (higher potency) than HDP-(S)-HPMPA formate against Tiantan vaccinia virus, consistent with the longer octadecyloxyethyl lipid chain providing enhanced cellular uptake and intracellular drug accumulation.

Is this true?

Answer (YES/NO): YES